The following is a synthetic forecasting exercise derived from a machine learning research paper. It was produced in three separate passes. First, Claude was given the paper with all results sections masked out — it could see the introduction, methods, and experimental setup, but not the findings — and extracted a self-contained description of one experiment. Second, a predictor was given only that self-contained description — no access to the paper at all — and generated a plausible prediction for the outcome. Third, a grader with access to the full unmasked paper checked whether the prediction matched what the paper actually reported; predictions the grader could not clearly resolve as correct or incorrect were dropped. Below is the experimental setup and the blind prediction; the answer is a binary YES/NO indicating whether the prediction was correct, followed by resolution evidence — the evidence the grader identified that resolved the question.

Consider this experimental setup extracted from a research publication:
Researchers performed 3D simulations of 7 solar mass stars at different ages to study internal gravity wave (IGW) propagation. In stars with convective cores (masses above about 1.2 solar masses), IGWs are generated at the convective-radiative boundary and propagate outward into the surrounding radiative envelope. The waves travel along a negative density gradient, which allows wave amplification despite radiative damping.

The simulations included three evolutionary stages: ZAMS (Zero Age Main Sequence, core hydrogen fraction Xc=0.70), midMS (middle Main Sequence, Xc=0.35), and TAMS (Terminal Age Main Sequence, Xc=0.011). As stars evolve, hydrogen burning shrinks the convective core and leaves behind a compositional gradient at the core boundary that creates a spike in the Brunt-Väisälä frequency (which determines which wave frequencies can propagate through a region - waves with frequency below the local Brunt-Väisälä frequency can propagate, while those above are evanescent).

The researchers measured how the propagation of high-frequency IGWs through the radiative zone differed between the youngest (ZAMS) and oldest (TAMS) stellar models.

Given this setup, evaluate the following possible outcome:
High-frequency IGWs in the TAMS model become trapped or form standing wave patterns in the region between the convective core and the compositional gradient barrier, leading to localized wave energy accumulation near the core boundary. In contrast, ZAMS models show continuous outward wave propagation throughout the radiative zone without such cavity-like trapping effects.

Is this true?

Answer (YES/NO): YES